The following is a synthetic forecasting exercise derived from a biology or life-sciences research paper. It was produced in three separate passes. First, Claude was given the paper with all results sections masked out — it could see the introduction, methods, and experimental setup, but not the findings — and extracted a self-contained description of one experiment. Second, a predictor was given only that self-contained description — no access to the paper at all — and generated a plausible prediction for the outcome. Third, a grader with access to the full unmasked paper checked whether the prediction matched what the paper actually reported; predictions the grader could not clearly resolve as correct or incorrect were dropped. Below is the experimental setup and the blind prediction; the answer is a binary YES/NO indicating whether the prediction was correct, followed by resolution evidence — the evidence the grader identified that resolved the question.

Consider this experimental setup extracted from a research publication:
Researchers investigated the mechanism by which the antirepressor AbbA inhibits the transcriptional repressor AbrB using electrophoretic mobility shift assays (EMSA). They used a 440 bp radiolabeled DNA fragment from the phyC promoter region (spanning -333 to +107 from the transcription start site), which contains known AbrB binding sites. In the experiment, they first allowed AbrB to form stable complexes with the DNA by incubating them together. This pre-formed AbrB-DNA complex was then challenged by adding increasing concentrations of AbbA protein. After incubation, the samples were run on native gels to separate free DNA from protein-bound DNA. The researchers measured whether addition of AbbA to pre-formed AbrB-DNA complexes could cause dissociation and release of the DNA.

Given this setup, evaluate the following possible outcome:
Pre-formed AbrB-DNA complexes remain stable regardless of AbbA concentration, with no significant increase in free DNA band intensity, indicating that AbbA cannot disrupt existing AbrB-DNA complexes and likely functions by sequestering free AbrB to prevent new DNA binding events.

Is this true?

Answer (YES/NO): NO